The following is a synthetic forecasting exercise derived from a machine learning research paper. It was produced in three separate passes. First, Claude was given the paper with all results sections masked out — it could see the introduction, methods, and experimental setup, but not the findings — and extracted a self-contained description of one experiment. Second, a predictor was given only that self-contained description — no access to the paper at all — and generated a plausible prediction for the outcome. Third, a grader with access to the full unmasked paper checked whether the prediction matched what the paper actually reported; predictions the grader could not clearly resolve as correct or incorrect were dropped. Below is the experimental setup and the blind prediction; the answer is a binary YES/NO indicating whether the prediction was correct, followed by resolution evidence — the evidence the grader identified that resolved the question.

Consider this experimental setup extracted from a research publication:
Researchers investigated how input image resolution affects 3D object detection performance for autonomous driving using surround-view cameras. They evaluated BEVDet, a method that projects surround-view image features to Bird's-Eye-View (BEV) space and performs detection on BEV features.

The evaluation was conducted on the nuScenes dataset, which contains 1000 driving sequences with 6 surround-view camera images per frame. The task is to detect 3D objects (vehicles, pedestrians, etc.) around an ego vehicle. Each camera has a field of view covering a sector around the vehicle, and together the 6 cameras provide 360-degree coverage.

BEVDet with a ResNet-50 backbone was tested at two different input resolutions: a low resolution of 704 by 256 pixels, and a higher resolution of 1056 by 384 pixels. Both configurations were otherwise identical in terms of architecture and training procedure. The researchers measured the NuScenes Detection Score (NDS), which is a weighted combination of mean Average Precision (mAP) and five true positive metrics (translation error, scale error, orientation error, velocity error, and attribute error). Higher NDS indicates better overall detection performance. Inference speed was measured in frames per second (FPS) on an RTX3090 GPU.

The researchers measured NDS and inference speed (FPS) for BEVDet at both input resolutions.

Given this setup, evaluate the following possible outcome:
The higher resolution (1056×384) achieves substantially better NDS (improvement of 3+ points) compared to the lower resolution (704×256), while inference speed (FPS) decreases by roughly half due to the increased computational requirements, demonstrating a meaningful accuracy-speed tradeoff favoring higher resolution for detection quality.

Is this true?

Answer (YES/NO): NO